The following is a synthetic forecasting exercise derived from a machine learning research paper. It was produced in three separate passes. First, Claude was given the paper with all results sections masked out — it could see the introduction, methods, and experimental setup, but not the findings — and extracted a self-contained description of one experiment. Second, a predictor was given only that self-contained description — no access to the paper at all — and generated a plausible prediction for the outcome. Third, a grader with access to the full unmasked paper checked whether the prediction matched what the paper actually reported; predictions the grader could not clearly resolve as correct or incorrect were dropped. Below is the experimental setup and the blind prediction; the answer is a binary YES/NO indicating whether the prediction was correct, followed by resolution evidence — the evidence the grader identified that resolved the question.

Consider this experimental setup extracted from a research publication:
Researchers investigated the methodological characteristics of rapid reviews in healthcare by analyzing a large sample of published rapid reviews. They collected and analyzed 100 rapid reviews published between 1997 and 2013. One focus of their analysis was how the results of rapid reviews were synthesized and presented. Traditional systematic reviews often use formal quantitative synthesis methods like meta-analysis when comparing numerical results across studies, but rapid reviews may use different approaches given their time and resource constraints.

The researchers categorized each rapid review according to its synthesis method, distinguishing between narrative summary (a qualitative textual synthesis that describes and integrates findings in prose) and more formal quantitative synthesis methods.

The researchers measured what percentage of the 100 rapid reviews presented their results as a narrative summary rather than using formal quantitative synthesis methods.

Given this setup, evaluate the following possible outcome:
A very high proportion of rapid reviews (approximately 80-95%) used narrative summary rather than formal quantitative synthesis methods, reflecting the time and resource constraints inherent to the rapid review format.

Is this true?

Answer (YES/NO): NO